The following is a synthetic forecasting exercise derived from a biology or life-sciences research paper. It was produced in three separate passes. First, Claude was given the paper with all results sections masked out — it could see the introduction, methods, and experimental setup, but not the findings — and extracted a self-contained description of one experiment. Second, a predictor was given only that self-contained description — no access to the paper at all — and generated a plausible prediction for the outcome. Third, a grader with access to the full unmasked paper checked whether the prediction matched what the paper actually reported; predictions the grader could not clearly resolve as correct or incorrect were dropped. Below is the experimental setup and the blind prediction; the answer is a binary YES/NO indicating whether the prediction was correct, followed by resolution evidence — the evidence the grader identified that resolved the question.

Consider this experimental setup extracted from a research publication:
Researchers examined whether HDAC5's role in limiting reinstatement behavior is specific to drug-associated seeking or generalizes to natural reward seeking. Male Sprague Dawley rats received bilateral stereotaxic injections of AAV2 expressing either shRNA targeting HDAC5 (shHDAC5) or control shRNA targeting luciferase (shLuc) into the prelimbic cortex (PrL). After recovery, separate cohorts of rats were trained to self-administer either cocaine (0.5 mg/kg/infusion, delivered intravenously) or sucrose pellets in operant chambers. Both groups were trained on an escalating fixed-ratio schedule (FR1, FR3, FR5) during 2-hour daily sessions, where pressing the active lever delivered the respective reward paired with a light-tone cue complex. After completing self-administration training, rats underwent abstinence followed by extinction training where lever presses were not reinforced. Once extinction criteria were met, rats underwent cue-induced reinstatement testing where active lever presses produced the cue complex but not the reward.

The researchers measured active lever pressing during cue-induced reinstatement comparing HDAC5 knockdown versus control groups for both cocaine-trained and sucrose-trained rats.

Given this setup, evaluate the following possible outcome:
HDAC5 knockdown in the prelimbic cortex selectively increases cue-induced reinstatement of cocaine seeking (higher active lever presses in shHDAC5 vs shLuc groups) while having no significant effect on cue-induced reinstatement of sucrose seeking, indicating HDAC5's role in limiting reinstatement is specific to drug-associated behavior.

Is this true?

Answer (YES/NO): NO